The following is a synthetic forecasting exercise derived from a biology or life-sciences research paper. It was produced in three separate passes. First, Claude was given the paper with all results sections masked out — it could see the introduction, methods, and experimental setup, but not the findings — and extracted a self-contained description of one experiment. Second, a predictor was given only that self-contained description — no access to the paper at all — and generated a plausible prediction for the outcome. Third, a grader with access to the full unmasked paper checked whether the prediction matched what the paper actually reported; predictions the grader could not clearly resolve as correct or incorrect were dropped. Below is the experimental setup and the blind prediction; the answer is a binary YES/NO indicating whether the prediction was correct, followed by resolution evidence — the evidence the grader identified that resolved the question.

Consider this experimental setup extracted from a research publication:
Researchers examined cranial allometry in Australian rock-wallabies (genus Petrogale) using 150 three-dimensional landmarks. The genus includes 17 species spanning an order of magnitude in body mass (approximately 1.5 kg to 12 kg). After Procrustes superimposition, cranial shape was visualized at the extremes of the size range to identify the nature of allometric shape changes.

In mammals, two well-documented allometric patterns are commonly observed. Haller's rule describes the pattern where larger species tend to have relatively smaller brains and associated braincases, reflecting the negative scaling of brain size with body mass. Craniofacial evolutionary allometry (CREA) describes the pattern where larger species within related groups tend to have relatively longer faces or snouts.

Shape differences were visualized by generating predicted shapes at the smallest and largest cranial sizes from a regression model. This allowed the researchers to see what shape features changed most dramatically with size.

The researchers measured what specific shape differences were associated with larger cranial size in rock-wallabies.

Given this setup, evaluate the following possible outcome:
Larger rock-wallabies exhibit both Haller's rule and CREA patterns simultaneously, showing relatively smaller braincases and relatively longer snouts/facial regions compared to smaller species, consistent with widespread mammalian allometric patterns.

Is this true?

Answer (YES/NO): YES